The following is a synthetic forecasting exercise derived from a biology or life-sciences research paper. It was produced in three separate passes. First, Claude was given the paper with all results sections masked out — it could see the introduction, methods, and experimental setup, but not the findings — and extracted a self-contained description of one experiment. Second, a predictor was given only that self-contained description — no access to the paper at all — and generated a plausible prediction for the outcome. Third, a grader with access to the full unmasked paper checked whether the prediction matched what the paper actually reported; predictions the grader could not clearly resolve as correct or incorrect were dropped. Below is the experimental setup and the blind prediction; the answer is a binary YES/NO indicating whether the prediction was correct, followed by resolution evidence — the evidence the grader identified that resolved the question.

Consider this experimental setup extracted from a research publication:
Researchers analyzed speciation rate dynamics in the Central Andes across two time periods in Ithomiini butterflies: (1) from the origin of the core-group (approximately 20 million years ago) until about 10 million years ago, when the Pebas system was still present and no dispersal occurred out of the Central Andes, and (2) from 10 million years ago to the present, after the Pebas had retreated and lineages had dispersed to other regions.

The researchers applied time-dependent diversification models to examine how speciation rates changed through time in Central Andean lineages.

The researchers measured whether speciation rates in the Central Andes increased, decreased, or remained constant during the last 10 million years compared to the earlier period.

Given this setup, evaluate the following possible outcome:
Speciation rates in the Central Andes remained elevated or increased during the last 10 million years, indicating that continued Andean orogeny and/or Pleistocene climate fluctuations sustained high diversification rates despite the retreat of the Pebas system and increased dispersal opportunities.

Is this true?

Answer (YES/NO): NO